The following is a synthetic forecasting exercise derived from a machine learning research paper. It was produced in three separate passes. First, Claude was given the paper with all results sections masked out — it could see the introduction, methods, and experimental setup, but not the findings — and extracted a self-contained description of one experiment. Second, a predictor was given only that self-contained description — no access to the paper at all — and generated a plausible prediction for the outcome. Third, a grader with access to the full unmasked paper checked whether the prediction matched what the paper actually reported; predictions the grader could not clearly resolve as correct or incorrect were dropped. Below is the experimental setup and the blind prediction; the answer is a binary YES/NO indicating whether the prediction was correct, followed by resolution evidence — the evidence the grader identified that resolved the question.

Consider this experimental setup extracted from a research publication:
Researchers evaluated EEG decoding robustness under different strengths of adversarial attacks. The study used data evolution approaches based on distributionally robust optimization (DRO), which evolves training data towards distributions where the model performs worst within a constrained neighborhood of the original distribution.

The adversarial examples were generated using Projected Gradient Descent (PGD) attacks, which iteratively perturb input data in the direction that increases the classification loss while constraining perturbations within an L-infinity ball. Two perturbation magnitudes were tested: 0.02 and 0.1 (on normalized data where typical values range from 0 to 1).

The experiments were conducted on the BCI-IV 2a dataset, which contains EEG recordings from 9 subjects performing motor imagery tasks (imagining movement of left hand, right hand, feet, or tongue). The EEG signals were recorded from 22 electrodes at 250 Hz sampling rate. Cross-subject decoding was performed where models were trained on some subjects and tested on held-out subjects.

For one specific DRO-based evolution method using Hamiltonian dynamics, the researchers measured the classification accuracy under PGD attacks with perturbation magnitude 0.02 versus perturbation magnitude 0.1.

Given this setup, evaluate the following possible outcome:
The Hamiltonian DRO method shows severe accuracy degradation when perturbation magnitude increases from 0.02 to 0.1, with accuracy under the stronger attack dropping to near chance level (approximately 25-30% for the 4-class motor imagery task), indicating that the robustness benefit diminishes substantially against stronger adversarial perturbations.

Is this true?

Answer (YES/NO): NO